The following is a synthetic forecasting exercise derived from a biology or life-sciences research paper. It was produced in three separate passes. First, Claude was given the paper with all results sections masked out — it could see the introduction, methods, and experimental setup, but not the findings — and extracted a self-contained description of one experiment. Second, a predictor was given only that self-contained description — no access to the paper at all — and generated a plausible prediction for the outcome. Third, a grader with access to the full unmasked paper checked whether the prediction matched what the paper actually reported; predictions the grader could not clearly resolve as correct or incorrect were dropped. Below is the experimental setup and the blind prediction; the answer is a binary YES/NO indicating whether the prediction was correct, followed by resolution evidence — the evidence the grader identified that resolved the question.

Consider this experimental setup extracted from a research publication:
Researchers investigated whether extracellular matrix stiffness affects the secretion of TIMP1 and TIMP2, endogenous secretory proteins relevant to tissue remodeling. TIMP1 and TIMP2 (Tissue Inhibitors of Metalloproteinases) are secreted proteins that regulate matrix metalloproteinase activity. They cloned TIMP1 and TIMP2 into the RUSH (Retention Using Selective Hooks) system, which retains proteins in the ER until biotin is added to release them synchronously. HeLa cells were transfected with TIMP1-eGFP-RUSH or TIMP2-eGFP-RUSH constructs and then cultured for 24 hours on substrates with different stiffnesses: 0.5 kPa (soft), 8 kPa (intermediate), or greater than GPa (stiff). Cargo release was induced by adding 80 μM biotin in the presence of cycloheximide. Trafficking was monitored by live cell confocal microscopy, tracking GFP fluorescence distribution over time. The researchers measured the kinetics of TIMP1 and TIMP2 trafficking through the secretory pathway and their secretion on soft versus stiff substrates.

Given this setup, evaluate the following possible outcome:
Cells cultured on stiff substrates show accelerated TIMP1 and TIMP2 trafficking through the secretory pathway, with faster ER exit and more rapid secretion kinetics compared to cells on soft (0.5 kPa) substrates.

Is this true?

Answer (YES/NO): YES